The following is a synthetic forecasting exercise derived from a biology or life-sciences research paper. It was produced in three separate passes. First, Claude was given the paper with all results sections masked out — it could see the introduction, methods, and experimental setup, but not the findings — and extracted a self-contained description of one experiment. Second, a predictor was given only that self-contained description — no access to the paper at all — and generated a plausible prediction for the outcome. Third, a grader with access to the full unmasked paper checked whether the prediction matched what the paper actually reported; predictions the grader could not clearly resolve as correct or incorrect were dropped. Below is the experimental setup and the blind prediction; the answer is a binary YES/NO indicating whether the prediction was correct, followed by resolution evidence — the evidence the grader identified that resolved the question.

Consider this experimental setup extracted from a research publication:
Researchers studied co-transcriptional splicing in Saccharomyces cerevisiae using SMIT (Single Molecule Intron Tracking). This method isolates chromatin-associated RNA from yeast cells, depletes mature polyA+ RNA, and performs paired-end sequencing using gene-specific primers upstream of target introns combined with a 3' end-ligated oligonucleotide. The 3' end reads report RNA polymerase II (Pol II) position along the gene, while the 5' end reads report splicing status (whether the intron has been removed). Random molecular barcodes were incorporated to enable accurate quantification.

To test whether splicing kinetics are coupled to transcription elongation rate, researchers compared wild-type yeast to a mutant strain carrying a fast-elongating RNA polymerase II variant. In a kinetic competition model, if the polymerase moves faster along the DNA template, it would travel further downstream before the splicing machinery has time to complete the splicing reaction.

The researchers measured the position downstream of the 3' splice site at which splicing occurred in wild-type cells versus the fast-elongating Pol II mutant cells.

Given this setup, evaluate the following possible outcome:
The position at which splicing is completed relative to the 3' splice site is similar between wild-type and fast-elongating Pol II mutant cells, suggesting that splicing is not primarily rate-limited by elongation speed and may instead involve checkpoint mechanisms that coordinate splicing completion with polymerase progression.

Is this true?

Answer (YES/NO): NO